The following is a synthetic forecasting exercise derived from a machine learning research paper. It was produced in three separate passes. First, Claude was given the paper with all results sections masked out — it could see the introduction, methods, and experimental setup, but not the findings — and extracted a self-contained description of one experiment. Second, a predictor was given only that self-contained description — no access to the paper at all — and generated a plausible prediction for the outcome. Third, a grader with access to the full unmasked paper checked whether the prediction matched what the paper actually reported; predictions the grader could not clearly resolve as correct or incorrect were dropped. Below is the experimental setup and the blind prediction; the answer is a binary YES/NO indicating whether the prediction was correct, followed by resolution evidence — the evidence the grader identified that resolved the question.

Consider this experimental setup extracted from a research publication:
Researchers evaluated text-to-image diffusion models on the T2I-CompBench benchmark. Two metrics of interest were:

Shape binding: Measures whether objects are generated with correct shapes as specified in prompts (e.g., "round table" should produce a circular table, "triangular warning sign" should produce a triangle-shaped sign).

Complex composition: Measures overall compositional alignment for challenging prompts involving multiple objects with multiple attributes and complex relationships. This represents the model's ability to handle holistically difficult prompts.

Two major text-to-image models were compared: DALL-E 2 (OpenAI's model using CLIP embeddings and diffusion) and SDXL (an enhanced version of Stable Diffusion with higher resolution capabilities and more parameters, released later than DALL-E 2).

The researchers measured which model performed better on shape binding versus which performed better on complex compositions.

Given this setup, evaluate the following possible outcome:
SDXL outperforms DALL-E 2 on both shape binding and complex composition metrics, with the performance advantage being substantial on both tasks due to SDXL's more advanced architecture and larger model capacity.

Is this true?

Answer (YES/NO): NO